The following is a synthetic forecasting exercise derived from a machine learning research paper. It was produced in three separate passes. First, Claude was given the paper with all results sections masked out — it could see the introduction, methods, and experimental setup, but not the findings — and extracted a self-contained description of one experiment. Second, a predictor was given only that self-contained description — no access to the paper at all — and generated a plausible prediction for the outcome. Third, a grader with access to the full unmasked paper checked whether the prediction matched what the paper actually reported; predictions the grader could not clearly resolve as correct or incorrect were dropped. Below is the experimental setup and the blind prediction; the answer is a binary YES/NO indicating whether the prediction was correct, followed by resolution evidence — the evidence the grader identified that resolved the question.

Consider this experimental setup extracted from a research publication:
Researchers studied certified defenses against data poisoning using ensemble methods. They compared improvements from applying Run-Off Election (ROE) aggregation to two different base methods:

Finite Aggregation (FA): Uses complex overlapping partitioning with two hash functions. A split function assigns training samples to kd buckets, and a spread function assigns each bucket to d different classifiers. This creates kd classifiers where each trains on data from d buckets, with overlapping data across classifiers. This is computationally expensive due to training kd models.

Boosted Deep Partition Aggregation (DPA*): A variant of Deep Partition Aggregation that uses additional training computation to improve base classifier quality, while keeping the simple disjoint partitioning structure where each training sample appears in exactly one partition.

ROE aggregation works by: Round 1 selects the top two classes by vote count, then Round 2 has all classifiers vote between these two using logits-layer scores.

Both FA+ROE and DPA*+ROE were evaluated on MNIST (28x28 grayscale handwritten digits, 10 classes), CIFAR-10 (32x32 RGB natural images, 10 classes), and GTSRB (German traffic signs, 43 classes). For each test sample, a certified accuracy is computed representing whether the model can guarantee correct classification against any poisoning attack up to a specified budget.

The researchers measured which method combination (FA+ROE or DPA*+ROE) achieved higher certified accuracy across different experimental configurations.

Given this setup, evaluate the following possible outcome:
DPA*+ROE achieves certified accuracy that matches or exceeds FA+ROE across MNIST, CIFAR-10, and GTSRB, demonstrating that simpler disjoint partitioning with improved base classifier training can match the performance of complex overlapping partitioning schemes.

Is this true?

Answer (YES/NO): NO